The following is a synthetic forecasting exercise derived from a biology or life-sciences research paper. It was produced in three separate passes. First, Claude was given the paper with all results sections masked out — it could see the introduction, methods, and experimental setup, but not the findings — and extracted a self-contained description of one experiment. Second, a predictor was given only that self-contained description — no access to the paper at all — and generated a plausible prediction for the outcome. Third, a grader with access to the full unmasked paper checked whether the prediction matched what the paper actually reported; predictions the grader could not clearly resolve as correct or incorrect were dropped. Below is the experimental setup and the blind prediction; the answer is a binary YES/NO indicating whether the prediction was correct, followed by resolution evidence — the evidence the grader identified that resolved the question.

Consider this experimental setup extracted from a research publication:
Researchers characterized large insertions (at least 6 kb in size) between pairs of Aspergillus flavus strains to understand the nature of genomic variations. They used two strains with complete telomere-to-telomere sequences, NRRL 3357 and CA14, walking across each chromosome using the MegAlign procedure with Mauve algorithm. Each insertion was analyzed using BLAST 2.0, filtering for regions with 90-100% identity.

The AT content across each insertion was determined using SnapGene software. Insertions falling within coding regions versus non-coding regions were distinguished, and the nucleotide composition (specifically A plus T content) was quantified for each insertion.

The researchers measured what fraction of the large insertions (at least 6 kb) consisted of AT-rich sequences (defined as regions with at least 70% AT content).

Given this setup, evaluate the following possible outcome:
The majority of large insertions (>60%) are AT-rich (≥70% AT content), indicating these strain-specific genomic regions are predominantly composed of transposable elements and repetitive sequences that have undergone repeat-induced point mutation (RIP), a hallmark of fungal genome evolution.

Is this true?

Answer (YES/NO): NO